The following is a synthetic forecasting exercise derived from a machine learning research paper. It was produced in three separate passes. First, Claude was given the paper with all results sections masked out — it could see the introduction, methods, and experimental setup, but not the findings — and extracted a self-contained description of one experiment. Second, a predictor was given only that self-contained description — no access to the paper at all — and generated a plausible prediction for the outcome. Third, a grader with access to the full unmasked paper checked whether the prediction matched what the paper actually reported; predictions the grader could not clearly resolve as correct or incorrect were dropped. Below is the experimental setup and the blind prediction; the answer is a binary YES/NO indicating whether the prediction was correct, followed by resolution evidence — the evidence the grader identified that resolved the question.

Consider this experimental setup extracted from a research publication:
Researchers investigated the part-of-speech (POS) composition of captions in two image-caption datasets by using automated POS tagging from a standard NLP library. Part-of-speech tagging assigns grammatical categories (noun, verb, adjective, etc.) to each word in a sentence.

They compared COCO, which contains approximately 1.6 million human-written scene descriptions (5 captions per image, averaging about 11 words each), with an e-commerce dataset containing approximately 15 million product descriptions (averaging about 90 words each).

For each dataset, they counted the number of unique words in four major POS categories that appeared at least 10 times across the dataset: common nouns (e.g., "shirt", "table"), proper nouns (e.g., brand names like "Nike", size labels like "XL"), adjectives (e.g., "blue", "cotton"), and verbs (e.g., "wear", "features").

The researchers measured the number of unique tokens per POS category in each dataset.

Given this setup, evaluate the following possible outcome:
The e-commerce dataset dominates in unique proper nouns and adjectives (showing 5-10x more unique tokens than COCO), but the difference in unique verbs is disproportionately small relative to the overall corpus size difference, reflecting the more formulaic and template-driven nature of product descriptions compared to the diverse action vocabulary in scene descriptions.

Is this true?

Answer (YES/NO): NO